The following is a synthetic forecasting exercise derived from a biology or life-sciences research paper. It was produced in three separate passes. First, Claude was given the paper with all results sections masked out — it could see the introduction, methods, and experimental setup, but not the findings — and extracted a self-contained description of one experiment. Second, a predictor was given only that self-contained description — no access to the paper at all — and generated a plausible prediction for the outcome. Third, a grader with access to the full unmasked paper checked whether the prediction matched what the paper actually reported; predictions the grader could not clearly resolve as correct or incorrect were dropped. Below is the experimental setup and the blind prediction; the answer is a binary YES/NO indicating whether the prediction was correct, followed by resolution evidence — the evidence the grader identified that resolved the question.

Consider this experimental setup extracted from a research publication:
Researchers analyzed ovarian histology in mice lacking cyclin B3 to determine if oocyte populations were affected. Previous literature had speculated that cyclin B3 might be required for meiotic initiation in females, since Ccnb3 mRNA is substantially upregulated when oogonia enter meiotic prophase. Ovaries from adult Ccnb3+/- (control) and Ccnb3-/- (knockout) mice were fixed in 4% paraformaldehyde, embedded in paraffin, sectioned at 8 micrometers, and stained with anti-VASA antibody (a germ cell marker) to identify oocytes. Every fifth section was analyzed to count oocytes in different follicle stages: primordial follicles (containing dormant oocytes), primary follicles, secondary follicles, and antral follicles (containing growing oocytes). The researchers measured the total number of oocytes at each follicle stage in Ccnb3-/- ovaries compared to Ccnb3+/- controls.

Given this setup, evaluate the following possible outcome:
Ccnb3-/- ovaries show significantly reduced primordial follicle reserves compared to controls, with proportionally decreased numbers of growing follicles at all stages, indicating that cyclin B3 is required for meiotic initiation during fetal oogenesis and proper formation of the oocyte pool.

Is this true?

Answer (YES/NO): NO